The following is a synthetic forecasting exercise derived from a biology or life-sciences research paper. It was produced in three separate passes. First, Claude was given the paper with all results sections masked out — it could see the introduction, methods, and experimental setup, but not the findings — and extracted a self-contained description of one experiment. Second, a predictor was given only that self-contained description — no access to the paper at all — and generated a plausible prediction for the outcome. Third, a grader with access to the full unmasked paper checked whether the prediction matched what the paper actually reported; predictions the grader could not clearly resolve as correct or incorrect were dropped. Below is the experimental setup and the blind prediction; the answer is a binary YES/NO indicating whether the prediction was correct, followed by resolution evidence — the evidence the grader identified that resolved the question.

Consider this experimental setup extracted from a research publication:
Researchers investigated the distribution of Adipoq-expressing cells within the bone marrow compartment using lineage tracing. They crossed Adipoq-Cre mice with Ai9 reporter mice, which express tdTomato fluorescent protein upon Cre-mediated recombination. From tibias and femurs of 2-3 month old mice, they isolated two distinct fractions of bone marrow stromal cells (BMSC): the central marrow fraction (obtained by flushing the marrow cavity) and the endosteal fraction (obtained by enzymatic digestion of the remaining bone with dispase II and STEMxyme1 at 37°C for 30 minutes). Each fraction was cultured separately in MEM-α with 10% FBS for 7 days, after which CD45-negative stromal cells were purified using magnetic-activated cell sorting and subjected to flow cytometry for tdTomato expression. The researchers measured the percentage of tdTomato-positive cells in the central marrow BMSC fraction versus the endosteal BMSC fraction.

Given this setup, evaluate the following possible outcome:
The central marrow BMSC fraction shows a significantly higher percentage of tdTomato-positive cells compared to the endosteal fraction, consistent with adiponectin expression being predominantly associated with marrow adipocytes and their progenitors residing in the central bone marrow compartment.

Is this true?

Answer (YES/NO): YES